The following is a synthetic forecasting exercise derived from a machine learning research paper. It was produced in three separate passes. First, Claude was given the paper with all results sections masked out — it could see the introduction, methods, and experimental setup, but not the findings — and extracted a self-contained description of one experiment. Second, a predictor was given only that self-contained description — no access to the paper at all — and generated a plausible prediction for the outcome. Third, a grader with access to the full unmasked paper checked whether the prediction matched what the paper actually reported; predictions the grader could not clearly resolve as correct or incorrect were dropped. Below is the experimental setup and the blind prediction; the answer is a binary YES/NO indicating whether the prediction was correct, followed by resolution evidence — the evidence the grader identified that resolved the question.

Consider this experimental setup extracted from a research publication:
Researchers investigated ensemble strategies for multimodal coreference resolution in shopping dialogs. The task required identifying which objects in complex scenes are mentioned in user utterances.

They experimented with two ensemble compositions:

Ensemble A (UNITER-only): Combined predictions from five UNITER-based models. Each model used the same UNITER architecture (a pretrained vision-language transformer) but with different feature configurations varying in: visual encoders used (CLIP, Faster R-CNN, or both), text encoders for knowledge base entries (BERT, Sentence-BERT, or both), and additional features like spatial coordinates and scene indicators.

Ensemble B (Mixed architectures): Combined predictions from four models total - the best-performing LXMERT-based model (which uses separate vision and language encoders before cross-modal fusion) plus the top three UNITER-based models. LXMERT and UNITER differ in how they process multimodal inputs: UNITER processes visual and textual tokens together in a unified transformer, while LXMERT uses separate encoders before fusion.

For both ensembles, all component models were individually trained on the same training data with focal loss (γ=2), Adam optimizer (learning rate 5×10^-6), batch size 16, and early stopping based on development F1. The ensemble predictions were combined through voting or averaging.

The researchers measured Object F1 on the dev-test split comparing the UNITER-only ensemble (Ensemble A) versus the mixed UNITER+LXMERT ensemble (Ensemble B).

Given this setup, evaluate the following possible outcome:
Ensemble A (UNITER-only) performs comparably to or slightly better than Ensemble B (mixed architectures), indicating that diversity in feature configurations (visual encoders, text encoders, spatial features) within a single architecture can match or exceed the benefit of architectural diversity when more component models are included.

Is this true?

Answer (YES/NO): NO